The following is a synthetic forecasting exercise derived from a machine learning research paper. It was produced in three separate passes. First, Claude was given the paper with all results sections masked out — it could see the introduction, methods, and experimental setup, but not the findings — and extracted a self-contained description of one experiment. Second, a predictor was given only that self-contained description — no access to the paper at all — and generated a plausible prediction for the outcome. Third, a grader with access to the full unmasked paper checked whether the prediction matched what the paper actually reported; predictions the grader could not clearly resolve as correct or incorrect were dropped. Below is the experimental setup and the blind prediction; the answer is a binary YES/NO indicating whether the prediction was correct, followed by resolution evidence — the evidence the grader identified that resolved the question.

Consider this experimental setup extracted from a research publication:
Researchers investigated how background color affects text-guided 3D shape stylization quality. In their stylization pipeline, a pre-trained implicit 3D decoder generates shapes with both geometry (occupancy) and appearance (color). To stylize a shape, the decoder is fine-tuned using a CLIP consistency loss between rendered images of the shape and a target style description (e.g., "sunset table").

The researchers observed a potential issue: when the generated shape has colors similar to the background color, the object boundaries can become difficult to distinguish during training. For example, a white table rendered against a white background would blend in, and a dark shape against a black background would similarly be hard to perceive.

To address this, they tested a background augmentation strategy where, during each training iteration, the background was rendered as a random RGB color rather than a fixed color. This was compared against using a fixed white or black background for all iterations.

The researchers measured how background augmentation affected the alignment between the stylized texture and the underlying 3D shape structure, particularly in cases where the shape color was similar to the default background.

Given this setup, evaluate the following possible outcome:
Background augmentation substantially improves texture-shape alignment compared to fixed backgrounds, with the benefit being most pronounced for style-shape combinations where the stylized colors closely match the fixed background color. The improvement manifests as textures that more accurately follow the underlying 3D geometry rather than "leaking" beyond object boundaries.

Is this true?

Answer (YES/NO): YES